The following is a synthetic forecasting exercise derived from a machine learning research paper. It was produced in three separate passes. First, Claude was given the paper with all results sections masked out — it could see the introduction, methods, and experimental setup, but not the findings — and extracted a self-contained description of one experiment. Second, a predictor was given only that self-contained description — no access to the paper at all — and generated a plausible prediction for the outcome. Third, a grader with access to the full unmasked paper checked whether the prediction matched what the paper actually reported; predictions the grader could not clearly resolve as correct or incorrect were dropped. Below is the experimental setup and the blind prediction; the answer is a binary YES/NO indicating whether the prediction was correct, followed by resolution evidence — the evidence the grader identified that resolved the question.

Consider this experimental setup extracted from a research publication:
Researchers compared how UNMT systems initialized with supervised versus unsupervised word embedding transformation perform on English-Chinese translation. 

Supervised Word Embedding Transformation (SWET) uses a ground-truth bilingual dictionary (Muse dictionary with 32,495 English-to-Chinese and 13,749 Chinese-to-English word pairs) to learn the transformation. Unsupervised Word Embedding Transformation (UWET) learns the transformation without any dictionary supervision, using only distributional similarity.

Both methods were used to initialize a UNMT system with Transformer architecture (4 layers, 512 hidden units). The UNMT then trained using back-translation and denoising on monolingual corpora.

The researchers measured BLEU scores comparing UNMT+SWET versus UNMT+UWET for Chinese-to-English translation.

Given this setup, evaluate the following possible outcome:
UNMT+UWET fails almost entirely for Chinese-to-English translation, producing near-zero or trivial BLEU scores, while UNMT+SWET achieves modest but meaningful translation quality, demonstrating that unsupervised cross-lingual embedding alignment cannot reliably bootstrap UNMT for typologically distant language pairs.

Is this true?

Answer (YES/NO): NO